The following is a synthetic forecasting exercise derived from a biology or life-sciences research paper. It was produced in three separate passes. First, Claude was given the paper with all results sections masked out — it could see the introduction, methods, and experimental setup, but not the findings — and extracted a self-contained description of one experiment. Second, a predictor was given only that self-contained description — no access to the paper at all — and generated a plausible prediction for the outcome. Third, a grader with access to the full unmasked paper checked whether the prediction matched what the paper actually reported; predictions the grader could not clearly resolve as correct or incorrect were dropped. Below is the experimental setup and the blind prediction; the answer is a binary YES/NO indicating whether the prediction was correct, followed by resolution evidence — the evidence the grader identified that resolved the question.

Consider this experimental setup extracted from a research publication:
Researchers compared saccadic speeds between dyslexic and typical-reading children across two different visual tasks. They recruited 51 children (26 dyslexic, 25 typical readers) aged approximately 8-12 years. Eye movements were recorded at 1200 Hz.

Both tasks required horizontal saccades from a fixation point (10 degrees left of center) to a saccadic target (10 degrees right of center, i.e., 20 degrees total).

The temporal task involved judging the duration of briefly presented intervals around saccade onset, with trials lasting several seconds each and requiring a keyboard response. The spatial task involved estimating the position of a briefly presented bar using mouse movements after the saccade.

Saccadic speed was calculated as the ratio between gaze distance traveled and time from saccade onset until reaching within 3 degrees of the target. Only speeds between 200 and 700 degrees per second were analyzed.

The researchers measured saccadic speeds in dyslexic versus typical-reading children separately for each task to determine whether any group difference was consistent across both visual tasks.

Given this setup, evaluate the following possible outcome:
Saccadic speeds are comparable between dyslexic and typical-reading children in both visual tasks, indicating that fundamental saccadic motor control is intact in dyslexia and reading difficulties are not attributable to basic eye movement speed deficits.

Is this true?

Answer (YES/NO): NO